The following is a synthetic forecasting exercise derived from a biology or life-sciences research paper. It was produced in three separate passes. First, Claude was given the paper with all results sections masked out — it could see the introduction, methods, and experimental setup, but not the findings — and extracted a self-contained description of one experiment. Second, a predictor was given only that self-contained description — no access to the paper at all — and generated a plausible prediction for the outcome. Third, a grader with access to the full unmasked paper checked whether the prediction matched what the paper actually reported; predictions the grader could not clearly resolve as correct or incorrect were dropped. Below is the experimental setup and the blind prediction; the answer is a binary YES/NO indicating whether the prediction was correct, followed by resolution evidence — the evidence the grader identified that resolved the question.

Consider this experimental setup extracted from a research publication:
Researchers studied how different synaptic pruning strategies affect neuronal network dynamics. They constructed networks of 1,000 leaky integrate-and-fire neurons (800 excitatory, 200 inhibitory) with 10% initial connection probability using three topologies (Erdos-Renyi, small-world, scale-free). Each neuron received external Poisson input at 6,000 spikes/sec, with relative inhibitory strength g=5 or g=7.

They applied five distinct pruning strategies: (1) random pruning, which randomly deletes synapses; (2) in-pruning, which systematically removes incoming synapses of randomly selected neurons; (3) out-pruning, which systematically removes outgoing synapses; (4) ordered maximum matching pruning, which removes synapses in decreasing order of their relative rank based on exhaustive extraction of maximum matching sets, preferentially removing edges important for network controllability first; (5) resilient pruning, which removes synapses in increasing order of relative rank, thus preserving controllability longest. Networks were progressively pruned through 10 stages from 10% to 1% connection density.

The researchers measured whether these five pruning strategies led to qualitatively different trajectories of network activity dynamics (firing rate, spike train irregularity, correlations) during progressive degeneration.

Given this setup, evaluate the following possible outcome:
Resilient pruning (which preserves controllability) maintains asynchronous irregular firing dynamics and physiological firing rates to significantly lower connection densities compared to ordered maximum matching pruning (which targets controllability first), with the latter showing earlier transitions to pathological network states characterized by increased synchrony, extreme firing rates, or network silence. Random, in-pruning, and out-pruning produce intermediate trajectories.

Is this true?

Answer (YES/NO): NO